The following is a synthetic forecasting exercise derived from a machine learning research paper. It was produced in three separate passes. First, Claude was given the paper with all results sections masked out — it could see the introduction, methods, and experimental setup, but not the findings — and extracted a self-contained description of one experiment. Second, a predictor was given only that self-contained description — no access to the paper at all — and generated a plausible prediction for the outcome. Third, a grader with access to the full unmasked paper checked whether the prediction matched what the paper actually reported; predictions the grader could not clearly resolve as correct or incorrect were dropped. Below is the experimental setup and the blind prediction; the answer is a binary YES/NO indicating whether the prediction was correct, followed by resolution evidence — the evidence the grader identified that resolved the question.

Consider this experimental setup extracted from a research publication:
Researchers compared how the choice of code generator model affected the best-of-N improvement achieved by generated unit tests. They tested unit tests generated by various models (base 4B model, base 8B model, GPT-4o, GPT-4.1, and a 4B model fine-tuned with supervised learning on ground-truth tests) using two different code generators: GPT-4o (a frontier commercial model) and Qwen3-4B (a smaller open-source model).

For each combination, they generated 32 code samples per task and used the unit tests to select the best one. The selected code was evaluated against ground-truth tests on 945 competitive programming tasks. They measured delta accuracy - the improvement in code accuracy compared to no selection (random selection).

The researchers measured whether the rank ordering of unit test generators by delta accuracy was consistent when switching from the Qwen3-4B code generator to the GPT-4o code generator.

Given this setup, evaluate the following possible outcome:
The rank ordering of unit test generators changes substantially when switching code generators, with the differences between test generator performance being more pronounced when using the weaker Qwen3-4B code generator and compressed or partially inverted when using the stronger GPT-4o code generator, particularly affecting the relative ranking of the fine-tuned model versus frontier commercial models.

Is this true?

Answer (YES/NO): NO